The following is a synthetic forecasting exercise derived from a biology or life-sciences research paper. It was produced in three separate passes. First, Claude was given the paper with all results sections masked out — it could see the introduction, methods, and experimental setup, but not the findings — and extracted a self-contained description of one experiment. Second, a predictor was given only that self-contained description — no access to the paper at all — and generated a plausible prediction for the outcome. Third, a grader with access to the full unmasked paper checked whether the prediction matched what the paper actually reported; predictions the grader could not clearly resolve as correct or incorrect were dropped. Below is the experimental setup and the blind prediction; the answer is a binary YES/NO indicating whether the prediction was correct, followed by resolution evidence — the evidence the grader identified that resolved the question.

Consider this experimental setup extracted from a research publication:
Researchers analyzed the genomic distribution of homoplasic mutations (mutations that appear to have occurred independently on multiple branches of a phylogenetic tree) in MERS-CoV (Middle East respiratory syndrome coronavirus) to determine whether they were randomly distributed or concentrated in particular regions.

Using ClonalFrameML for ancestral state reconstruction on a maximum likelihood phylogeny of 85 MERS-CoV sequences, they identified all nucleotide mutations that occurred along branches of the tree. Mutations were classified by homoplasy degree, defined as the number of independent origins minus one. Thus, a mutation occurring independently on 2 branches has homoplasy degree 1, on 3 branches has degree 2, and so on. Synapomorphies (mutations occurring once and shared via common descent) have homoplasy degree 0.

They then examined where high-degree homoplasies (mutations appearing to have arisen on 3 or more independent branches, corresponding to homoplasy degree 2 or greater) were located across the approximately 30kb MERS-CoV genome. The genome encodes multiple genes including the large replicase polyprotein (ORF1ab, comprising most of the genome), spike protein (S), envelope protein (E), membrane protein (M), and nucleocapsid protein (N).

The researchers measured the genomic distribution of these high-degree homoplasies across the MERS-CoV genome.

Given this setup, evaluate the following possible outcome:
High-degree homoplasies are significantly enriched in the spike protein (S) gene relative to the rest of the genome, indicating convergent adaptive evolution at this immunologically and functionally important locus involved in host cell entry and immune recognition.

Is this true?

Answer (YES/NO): NO